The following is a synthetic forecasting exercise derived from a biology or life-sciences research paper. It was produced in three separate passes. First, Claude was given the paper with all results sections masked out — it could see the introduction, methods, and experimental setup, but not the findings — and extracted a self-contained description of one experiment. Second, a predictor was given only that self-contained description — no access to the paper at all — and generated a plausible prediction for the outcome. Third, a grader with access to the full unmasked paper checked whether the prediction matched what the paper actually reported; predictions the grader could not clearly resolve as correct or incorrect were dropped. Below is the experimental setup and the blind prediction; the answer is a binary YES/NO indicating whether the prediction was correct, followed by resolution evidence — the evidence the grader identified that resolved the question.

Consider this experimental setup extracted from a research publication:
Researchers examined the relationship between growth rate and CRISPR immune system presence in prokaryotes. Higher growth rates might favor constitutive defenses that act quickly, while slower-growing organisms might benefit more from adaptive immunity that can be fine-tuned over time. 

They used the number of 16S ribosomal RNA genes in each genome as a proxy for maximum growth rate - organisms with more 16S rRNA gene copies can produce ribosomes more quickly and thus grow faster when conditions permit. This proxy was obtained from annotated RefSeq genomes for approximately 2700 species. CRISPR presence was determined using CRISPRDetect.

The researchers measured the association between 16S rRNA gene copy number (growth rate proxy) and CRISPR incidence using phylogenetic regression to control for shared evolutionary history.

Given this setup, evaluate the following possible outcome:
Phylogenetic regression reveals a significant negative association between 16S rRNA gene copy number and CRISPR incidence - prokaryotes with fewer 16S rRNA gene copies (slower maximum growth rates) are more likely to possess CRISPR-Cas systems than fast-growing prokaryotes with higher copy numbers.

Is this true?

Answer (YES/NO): NO